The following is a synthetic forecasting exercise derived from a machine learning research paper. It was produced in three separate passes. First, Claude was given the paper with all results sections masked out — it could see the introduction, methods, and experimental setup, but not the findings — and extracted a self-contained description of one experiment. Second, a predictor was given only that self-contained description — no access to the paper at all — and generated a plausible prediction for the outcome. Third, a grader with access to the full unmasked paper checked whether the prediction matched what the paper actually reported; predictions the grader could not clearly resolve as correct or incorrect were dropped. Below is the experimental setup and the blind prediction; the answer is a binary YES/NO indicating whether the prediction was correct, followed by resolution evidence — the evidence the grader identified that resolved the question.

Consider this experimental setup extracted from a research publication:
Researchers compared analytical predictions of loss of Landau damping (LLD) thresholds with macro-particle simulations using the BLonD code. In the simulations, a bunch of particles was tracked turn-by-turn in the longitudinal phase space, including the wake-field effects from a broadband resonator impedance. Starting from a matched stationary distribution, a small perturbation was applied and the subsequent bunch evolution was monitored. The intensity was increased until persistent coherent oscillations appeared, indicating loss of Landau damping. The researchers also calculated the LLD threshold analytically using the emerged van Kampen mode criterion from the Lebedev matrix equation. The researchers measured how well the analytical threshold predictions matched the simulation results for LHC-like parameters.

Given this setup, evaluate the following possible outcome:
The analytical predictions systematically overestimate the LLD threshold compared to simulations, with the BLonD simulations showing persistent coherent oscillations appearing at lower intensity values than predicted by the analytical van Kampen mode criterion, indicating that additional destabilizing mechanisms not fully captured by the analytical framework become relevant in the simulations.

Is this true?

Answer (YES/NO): NO